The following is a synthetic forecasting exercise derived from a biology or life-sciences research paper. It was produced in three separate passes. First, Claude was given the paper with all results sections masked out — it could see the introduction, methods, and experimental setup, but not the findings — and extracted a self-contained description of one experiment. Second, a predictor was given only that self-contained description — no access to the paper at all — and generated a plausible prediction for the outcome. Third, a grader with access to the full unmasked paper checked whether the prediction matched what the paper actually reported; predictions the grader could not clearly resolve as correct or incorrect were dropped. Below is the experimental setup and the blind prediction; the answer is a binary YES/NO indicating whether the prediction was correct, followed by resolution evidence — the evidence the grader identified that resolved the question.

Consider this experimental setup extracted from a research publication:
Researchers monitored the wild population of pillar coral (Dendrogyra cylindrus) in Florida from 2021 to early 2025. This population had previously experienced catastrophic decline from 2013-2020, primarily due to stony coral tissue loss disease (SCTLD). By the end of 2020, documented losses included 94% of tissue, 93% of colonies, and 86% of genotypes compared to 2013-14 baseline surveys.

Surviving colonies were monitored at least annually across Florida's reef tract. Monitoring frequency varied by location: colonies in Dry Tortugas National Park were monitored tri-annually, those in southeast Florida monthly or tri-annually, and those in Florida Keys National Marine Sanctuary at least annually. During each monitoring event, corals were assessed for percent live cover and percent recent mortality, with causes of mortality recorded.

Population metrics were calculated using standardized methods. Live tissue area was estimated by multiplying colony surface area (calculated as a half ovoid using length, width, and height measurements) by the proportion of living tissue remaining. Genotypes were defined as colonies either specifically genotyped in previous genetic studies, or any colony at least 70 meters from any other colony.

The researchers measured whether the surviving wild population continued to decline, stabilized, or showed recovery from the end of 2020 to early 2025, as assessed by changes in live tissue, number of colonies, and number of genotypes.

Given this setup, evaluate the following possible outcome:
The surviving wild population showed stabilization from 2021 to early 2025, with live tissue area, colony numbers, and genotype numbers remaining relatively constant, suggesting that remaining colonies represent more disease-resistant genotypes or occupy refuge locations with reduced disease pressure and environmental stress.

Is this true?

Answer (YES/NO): NO